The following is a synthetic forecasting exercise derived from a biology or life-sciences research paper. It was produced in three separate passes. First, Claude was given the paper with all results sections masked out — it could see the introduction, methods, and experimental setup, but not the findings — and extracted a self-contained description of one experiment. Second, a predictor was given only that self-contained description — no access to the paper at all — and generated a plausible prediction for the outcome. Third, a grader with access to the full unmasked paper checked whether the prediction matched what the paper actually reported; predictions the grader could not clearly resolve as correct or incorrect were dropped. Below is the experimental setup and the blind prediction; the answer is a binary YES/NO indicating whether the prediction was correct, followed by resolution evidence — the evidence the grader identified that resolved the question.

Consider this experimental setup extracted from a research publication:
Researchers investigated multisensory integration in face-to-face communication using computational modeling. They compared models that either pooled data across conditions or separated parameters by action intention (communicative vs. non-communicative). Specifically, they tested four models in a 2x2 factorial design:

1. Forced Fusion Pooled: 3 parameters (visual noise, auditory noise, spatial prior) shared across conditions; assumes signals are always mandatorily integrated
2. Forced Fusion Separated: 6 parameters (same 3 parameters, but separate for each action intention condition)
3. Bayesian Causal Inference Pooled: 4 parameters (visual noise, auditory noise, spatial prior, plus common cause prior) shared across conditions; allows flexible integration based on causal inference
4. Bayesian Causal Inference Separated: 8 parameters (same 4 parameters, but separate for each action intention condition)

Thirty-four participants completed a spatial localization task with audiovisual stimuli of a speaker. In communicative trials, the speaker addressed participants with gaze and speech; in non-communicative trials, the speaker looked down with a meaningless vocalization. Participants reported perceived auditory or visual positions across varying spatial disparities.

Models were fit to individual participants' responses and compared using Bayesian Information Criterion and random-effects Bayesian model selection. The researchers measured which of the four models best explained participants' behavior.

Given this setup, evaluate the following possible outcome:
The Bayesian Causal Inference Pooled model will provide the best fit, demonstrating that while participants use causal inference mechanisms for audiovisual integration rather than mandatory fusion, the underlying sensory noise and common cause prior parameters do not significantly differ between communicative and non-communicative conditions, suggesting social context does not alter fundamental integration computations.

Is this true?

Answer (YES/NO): NO